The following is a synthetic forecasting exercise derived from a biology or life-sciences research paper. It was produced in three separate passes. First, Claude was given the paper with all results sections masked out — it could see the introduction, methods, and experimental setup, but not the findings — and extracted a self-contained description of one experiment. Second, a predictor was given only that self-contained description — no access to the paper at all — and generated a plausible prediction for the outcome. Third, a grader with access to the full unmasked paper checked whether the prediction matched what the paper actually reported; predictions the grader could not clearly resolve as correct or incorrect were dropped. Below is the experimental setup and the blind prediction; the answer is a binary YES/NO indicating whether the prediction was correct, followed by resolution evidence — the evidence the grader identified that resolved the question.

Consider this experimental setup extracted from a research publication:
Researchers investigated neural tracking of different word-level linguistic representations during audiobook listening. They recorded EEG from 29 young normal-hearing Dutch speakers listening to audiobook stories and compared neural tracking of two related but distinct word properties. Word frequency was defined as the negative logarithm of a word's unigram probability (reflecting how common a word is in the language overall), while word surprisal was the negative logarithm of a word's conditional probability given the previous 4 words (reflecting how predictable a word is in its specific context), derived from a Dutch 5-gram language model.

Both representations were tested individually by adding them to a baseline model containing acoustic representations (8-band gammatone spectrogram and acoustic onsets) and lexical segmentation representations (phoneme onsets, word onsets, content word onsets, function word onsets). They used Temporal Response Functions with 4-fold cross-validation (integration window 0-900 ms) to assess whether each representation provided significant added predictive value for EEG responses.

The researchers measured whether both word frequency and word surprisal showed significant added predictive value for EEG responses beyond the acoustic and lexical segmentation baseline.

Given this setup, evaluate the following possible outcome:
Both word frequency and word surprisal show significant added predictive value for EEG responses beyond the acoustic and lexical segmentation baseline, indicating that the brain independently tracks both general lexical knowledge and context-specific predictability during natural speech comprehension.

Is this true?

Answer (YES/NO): YES